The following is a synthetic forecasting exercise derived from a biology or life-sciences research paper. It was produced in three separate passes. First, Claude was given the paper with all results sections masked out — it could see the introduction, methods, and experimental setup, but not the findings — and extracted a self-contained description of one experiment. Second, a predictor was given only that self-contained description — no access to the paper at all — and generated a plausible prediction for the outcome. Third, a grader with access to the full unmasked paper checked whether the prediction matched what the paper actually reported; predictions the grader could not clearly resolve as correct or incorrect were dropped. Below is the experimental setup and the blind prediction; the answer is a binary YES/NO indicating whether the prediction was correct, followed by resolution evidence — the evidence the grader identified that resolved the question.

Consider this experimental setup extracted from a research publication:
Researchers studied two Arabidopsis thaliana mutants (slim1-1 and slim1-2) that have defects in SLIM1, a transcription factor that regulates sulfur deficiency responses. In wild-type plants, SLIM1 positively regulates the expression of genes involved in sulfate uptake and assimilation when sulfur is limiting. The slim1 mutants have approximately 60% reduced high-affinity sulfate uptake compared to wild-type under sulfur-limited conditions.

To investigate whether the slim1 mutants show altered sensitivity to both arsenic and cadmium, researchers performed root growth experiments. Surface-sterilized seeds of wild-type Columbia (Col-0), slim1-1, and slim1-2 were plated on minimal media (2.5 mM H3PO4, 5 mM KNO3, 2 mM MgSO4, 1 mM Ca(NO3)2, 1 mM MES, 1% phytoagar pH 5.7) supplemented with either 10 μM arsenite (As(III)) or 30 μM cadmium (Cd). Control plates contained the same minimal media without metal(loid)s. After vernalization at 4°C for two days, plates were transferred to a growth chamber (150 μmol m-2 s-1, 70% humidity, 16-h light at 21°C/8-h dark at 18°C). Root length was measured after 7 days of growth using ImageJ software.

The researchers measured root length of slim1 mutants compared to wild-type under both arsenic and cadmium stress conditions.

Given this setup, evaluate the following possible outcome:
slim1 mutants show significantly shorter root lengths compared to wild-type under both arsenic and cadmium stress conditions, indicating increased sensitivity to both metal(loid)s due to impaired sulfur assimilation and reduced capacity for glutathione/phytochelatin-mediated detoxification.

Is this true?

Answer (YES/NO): NO